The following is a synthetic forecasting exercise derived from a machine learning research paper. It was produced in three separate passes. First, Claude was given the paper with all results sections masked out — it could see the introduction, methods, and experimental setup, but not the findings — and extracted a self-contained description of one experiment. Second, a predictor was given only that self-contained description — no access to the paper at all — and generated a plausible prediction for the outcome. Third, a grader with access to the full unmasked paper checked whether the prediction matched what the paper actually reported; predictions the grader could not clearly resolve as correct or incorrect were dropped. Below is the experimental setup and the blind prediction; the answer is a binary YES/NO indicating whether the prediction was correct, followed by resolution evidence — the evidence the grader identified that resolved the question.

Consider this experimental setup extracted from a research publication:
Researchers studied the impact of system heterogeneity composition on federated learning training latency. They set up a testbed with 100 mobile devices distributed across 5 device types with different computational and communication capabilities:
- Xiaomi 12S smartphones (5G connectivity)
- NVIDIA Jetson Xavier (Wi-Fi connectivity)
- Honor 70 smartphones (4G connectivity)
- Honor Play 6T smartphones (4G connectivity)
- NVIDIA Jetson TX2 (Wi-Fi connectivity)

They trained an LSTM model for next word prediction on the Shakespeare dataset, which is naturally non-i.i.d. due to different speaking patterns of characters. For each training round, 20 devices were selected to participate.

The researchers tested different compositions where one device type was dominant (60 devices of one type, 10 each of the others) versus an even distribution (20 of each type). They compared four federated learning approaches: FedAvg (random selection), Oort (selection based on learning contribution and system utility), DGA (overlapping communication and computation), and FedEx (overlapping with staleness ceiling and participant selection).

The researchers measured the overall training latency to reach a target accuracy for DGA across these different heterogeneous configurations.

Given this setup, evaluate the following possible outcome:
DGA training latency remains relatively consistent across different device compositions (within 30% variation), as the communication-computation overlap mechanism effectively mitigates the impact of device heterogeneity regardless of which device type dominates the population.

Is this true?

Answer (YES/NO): NO